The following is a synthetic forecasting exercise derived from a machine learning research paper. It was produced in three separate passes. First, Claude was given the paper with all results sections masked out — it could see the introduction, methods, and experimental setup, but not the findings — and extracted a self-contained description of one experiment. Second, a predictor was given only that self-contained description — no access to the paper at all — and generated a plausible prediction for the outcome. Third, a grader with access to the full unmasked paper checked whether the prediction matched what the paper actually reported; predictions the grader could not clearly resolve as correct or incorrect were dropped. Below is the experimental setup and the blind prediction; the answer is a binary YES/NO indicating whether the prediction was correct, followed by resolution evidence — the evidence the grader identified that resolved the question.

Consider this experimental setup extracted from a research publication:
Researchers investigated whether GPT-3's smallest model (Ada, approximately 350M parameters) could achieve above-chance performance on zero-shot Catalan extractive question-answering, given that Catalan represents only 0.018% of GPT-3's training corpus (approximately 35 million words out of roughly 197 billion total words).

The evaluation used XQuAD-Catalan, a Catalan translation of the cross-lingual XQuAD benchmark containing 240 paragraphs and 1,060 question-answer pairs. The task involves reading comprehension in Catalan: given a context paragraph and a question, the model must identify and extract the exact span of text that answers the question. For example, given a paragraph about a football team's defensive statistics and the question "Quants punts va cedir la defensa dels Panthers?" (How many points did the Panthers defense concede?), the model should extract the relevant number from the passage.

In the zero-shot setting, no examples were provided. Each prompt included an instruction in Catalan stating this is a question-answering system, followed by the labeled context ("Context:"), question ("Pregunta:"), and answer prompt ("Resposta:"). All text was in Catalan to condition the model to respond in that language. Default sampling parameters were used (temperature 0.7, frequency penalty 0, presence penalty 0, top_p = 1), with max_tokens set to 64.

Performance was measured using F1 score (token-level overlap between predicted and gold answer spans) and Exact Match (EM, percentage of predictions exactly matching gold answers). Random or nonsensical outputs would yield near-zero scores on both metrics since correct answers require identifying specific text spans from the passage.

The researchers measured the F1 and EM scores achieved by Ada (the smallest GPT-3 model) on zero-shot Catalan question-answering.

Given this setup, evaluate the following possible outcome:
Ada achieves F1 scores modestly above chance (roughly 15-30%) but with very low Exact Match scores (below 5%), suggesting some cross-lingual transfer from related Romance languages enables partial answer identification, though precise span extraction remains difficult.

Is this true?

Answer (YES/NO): NO